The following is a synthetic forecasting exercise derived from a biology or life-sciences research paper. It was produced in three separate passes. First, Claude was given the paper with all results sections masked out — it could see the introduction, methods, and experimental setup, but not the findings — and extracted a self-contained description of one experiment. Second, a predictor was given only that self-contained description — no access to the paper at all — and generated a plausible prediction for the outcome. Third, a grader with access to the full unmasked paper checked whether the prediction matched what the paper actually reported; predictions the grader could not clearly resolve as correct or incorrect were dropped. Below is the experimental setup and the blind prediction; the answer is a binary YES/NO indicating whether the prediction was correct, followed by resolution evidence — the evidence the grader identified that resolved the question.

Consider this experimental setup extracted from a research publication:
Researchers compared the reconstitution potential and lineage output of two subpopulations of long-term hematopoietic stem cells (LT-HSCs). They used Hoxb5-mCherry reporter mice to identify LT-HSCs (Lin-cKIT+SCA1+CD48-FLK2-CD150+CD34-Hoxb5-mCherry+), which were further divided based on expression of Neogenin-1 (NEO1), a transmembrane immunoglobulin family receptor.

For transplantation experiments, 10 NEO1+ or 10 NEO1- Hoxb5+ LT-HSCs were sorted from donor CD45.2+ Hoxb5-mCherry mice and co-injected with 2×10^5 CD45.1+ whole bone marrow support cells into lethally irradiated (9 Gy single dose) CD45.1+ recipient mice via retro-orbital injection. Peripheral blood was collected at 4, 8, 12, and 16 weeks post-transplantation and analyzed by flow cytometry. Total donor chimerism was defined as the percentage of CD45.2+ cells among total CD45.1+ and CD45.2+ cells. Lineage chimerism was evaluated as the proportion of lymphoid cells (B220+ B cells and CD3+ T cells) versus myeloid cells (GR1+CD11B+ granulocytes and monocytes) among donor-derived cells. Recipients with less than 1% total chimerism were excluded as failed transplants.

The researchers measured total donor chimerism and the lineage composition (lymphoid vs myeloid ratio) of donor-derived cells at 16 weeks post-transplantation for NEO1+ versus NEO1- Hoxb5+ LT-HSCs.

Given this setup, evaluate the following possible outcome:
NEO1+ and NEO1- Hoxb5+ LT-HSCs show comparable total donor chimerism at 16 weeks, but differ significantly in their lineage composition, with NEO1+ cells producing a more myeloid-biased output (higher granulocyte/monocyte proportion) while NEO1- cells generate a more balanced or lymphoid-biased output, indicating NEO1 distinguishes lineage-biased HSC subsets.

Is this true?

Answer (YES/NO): YES